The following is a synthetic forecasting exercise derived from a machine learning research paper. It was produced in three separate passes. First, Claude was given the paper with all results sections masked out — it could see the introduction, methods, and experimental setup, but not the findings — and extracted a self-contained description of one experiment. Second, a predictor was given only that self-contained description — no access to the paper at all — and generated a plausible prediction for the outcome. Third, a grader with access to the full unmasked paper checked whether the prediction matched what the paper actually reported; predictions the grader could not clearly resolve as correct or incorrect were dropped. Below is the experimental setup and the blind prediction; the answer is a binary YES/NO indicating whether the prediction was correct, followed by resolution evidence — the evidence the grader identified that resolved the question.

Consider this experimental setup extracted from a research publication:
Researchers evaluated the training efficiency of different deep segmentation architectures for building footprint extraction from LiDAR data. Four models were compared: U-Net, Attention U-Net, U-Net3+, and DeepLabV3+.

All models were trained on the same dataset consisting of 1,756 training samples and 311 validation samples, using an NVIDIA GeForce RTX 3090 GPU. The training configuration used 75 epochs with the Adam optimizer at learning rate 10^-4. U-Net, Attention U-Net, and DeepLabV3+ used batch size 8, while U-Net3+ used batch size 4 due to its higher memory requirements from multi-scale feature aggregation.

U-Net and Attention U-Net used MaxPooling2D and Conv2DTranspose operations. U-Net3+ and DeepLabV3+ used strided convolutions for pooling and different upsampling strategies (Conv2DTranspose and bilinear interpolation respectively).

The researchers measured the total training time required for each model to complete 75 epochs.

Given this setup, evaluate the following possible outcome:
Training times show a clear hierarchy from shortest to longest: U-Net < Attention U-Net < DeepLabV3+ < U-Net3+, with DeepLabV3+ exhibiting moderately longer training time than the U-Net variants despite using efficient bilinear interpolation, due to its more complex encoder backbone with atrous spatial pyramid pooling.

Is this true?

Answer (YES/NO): NO